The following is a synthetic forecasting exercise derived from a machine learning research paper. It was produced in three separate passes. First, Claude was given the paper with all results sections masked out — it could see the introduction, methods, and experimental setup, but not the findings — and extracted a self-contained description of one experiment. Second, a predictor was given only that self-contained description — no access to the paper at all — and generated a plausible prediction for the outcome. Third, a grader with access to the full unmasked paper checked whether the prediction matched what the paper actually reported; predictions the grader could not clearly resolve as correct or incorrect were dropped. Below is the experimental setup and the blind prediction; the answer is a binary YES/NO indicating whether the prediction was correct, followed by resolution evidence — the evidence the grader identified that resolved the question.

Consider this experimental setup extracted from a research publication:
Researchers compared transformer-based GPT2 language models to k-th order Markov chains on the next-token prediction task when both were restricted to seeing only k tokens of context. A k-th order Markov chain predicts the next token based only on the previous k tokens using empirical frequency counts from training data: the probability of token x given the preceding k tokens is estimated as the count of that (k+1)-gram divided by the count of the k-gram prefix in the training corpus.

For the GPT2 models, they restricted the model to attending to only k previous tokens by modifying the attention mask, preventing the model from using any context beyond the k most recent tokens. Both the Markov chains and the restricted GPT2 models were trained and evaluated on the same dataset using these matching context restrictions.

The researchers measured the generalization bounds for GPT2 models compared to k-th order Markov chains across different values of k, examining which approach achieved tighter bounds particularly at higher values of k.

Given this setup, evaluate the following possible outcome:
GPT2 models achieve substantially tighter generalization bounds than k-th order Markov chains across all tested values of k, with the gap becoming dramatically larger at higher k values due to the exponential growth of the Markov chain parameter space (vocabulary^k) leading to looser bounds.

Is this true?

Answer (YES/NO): NO